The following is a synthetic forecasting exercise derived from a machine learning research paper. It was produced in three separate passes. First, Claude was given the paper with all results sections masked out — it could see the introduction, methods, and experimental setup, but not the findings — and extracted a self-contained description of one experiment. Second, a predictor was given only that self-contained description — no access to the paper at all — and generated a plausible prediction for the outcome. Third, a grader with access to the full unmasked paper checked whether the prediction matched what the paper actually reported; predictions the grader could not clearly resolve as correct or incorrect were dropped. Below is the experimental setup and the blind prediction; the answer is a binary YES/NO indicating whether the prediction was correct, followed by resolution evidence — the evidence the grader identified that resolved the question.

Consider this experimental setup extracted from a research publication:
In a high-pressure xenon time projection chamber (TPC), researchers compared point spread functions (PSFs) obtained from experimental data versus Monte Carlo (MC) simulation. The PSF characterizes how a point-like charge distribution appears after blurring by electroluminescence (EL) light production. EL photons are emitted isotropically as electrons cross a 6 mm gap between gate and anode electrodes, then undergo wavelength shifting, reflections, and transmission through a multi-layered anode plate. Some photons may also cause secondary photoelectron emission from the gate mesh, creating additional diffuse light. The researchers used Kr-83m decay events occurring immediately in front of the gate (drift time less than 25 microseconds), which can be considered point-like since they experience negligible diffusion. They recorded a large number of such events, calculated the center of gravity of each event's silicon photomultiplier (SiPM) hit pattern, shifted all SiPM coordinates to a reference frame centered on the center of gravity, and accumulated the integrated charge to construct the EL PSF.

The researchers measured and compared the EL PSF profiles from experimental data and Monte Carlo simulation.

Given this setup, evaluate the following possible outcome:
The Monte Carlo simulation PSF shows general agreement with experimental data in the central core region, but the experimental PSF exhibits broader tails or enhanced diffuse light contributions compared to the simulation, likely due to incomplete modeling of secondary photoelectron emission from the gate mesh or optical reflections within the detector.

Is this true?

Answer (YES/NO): YES